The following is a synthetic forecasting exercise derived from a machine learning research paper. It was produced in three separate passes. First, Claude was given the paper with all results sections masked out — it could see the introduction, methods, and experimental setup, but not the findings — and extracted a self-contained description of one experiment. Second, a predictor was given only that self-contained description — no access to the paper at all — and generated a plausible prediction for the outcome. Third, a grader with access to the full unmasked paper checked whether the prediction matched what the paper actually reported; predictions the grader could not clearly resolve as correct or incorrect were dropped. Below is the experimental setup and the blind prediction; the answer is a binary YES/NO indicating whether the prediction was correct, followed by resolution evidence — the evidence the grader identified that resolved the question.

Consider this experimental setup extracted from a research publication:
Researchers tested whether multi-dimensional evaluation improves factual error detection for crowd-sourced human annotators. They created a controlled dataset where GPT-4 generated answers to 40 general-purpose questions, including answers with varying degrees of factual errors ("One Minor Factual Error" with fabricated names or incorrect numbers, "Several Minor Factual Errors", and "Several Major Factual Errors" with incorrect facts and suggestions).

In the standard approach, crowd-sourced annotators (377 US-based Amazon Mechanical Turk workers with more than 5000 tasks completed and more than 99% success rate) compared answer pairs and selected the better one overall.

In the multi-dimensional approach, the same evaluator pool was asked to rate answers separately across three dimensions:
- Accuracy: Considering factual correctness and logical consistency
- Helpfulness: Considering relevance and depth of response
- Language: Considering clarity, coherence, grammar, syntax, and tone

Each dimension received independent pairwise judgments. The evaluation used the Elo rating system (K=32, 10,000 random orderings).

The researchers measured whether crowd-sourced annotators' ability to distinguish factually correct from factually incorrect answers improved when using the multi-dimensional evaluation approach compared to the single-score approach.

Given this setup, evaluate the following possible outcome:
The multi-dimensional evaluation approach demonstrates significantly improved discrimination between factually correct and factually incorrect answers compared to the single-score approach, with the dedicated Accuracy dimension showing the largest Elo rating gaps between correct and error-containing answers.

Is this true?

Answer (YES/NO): NO